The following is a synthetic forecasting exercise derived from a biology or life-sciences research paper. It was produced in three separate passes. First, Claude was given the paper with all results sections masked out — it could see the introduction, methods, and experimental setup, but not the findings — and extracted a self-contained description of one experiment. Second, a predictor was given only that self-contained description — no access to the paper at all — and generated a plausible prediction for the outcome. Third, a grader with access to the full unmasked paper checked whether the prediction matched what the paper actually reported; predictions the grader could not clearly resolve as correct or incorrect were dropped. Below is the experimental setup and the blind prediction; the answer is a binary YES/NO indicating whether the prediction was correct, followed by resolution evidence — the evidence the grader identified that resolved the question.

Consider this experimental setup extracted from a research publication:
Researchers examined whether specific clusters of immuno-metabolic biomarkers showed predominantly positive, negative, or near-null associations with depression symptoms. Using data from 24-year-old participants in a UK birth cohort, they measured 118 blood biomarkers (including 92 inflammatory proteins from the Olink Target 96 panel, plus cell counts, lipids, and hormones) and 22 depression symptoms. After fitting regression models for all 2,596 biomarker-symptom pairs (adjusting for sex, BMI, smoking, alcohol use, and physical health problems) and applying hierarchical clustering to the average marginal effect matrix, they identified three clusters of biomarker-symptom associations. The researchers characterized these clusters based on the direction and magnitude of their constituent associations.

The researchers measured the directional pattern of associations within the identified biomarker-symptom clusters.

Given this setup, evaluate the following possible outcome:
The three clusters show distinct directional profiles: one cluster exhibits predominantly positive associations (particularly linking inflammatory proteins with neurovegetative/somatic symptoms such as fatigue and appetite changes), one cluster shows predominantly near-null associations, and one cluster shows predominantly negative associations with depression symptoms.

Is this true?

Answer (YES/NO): YES